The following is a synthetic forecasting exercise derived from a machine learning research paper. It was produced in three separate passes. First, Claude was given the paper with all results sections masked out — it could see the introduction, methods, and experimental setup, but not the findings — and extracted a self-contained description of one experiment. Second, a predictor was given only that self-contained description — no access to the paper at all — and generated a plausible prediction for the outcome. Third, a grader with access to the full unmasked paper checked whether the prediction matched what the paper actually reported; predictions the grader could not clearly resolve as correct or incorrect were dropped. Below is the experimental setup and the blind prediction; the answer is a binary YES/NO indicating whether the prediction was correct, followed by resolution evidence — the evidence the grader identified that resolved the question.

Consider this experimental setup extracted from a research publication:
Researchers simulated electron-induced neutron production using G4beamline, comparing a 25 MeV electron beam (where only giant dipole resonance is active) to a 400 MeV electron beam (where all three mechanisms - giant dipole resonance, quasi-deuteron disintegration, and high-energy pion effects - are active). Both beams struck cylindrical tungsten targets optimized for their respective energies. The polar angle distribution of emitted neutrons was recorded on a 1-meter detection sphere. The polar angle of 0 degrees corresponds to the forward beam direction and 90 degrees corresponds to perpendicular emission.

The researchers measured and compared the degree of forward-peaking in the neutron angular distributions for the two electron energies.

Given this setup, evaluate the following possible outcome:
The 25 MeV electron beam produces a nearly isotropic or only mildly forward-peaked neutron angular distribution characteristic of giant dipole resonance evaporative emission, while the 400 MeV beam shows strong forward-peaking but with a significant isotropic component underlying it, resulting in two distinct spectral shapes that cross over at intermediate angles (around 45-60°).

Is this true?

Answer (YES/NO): NO